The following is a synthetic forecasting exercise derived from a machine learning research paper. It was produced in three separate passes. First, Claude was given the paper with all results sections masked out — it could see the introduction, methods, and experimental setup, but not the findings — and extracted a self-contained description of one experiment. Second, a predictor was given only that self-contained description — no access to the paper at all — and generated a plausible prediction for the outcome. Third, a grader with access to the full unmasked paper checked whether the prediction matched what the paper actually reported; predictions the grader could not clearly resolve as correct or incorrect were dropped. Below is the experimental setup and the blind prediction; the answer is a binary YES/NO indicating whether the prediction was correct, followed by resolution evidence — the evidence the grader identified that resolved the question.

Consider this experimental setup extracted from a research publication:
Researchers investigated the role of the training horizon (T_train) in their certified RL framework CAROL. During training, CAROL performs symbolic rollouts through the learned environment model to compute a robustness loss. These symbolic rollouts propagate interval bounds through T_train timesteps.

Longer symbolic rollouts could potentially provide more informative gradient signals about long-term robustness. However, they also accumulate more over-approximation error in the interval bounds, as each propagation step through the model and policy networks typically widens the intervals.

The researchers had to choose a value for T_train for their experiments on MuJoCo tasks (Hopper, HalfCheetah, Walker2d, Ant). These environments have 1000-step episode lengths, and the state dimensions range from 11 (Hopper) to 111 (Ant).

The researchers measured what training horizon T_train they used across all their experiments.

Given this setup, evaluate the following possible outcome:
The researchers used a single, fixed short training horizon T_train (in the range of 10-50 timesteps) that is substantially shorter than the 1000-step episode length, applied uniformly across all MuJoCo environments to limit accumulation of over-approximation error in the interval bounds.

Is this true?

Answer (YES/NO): NO